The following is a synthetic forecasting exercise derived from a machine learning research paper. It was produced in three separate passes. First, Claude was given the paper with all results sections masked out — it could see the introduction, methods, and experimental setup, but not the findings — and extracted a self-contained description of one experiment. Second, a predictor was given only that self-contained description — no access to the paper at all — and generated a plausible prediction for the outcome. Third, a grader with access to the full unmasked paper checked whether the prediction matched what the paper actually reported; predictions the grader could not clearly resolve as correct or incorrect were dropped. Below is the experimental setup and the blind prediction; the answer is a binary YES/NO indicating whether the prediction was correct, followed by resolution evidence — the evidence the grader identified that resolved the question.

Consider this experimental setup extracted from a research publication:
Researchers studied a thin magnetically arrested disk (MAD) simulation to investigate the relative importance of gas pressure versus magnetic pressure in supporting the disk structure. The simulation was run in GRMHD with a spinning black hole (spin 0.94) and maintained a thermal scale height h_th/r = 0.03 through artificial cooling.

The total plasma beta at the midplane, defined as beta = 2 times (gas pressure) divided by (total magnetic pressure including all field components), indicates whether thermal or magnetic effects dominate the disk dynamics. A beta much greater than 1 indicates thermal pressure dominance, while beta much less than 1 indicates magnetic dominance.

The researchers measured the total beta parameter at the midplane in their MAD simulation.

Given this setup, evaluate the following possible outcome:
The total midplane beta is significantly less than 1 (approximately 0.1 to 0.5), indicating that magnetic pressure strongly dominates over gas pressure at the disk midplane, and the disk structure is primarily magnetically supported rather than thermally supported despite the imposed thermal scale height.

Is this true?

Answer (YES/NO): YES